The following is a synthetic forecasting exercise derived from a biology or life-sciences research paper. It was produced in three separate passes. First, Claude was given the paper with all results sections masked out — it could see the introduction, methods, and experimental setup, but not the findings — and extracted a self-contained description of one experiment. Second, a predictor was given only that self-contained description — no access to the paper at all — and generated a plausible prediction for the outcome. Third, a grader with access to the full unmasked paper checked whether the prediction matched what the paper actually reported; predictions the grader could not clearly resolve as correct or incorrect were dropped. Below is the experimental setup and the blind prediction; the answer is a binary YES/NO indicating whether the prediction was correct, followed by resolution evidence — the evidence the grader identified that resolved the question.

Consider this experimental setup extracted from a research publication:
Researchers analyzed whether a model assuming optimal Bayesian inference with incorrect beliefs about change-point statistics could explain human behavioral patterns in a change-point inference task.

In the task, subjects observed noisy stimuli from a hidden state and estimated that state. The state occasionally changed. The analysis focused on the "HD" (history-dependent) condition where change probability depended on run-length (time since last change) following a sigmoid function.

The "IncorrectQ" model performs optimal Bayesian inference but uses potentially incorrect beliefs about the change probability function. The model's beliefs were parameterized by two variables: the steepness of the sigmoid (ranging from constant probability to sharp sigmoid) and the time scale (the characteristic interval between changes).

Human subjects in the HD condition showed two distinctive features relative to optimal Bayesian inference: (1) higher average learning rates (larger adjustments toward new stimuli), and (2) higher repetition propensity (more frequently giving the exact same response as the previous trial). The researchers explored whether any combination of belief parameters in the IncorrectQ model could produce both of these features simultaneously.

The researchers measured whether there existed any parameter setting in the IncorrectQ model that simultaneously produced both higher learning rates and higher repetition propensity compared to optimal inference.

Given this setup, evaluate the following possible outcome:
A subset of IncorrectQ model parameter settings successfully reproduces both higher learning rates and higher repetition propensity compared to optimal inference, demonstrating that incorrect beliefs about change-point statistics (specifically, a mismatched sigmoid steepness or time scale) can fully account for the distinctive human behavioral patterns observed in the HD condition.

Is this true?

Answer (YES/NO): NO